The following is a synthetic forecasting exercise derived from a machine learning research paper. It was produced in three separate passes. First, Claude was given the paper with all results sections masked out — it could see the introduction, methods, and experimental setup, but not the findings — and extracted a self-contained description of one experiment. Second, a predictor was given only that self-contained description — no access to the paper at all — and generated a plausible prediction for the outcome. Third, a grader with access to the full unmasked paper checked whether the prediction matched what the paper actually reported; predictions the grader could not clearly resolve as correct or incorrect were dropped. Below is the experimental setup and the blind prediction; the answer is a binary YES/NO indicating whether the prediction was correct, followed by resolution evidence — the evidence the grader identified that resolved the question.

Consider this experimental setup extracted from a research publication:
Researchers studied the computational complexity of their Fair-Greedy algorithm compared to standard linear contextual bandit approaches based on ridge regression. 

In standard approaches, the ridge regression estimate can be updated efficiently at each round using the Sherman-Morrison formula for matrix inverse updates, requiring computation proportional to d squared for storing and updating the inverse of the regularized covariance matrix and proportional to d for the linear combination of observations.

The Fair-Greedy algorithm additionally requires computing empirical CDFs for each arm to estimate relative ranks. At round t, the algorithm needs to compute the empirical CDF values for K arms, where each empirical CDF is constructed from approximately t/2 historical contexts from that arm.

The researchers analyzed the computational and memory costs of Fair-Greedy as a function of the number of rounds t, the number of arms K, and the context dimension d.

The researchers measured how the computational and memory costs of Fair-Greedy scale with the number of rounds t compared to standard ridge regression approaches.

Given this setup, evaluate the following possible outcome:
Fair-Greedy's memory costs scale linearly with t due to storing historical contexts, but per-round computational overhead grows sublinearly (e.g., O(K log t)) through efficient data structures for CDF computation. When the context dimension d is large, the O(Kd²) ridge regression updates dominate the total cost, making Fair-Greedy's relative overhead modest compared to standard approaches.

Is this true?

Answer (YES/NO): NO